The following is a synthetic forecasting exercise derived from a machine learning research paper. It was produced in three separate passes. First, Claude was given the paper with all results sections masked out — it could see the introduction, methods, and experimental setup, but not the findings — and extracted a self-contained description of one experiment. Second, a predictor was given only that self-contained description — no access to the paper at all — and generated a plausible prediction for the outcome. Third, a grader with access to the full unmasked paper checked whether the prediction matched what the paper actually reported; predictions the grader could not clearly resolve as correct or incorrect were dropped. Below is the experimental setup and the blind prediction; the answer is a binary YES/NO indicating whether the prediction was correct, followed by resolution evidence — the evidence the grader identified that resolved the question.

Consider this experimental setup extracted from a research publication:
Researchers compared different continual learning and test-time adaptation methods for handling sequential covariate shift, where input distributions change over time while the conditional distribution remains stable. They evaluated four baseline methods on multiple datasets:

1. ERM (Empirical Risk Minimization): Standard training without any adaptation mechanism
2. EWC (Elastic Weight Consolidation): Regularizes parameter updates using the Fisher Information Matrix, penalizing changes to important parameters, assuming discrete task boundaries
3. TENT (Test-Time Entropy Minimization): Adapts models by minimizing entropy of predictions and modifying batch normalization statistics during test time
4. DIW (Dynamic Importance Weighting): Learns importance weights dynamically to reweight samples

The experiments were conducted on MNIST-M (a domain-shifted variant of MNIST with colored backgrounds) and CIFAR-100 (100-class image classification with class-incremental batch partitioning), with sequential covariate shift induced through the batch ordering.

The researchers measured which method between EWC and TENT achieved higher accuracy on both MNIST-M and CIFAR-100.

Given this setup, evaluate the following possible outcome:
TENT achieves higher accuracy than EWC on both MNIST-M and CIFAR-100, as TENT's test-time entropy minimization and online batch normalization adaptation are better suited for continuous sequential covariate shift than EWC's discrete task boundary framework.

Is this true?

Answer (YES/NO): YES